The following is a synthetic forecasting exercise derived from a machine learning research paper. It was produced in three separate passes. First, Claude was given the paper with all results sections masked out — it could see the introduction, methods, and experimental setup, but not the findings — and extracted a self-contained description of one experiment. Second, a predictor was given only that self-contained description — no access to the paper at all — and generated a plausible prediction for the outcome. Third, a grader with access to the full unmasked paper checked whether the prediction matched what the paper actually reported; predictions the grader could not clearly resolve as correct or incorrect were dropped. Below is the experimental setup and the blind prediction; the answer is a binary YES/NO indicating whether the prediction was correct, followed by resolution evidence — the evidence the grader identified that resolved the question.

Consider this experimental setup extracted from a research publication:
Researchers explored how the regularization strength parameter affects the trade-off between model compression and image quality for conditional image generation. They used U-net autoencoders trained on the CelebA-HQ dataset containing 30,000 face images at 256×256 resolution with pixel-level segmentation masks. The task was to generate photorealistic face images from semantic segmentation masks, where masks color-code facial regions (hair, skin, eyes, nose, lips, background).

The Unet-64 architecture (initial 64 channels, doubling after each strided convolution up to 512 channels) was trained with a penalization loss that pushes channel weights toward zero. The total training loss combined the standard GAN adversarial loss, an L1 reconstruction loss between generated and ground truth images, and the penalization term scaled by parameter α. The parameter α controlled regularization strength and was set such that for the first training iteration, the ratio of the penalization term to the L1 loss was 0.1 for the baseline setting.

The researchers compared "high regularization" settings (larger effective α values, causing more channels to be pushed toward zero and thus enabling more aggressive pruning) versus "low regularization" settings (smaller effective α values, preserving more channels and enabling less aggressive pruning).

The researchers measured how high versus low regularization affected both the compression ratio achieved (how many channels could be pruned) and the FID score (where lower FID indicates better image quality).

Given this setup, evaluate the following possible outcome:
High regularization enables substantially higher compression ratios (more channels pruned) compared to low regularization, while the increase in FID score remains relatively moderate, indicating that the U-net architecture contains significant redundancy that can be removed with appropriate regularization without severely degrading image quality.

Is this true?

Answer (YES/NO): NO